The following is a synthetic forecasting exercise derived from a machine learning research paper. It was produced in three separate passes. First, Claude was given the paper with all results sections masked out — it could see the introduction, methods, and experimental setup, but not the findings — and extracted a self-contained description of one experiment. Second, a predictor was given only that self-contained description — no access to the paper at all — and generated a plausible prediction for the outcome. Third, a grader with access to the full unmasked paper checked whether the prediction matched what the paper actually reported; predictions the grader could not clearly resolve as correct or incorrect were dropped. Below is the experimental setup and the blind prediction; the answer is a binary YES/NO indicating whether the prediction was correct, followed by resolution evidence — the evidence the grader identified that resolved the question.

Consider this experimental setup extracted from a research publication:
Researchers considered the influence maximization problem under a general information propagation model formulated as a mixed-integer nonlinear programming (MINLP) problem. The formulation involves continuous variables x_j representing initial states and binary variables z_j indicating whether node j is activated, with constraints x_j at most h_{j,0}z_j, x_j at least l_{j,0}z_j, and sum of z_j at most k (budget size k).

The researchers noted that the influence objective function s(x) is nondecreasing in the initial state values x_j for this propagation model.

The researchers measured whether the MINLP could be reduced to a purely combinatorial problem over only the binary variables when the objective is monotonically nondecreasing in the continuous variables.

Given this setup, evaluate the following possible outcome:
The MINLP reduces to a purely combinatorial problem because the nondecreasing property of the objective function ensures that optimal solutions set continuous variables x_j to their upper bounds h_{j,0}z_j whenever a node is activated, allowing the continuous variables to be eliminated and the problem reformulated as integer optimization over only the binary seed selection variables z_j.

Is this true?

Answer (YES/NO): YES